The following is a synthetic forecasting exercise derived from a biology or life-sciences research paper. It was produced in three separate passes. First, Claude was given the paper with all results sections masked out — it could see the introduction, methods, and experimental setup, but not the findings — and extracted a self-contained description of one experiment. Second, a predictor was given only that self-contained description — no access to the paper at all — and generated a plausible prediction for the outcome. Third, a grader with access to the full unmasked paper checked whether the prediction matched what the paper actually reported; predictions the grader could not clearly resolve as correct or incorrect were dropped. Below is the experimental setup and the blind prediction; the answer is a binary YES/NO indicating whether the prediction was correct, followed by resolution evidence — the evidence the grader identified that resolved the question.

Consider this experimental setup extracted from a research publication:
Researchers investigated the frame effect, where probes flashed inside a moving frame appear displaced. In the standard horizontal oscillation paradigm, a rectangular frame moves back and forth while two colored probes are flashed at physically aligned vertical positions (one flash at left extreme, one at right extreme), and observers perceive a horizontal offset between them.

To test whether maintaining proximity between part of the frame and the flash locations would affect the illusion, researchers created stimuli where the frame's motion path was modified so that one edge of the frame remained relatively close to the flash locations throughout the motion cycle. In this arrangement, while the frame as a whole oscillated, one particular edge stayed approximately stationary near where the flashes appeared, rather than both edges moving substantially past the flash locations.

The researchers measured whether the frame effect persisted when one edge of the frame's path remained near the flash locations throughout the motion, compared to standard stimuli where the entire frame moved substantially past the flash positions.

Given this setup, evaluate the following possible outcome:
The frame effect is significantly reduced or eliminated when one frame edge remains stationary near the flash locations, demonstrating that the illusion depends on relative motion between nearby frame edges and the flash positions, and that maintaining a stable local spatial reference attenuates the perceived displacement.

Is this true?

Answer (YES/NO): YES